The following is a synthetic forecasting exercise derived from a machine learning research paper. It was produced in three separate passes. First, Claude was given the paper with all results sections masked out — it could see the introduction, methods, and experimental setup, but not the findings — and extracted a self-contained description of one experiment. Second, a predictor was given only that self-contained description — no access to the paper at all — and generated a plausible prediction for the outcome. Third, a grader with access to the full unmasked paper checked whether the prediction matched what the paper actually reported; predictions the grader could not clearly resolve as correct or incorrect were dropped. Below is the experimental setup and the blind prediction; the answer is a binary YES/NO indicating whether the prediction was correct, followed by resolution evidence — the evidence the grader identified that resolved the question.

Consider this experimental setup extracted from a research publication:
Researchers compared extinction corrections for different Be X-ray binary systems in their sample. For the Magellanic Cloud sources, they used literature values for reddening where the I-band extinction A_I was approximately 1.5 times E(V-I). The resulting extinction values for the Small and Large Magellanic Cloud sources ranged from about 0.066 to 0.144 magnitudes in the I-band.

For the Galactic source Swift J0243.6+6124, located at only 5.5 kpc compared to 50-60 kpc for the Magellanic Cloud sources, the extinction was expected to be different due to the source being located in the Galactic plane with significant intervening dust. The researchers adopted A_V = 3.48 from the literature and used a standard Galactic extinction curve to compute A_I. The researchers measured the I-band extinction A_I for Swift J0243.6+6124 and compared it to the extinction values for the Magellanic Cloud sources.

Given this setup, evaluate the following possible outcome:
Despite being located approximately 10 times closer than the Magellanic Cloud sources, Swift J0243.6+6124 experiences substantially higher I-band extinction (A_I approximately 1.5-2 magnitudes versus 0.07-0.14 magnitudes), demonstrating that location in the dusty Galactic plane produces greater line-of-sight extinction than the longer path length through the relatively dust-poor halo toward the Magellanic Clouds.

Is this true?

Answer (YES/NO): YES